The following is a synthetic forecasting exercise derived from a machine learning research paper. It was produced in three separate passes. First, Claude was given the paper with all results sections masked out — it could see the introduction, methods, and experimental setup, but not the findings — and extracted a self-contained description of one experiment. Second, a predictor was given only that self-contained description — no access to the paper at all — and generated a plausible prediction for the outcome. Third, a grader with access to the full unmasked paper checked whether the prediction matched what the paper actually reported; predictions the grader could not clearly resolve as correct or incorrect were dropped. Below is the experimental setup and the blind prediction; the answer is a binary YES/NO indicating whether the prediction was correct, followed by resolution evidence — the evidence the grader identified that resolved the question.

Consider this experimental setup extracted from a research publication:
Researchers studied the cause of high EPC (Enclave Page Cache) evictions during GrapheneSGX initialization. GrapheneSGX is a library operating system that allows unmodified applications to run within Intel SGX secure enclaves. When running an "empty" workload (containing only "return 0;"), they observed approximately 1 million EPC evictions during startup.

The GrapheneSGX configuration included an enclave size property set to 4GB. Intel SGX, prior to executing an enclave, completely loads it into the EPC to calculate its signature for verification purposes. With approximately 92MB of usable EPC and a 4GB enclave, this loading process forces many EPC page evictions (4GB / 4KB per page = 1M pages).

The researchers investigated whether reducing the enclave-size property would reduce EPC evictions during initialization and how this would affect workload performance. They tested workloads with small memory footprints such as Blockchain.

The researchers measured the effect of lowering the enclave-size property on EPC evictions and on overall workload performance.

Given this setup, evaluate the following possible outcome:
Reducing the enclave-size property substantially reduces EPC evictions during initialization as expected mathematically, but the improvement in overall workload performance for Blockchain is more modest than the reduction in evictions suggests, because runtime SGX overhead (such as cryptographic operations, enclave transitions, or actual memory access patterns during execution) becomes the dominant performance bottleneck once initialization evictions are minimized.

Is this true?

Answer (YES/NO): NO